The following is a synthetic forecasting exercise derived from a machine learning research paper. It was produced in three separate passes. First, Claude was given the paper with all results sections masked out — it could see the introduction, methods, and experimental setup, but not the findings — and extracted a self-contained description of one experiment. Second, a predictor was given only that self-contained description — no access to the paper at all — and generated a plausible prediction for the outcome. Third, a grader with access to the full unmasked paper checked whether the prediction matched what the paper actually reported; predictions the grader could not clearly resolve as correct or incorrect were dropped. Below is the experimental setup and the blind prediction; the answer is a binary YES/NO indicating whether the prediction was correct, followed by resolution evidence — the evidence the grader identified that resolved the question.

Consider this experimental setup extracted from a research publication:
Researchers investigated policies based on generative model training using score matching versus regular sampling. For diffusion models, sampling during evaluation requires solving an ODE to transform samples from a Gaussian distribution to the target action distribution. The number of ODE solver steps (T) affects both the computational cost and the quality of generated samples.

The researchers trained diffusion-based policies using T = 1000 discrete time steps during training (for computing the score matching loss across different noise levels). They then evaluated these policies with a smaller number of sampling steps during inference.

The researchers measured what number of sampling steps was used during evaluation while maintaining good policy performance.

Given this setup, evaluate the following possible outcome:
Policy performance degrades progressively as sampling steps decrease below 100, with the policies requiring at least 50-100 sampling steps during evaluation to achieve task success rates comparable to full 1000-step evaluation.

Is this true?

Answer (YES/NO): NO